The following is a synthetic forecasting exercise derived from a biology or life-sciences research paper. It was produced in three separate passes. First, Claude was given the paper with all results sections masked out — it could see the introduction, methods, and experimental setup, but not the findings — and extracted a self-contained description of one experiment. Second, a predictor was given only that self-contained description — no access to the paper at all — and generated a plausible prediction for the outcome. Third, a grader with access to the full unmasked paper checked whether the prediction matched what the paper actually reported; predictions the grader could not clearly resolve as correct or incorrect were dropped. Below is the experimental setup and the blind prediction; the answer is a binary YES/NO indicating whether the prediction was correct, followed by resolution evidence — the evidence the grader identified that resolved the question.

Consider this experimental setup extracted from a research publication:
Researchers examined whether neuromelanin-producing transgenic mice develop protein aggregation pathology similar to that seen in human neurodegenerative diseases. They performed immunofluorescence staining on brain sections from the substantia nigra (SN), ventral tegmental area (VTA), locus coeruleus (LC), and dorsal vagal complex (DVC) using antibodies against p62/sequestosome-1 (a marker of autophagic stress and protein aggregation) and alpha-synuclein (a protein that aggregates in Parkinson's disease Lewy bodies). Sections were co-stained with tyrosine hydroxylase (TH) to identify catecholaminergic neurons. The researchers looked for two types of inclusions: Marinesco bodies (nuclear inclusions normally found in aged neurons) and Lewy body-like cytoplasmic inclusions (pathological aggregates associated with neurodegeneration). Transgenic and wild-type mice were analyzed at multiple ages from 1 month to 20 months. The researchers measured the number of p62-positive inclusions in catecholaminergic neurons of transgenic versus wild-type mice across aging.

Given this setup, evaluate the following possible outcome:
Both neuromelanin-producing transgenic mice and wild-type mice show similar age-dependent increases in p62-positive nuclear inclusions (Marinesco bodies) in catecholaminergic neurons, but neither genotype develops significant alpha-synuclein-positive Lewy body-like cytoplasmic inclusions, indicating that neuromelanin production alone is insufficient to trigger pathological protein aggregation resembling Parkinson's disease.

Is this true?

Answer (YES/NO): NO